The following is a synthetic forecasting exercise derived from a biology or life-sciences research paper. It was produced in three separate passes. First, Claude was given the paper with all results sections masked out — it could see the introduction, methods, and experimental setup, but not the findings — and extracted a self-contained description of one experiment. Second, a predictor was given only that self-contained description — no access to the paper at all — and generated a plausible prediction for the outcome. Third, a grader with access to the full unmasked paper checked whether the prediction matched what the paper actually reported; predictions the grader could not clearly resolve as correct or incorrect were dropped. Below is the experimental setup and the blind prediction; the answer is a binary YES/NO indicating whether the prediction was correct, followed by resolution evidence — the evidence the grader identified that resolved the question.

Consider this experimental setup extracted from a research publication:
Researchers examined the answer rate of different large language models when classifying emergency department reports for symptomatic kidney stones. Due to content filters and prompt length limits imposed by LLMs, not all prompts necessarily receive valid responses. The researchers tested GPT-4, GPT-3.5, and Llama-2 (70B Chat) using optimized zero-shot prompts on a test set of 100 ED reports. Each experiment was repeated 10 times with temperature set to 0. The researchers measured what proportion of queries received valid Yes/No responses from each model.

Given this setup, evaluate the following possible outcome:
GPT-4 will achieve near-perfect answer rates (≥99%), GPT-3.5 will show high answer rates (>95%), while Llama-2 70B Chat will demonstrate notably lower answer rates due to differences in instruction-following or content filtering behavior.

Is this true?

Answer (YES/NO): NO